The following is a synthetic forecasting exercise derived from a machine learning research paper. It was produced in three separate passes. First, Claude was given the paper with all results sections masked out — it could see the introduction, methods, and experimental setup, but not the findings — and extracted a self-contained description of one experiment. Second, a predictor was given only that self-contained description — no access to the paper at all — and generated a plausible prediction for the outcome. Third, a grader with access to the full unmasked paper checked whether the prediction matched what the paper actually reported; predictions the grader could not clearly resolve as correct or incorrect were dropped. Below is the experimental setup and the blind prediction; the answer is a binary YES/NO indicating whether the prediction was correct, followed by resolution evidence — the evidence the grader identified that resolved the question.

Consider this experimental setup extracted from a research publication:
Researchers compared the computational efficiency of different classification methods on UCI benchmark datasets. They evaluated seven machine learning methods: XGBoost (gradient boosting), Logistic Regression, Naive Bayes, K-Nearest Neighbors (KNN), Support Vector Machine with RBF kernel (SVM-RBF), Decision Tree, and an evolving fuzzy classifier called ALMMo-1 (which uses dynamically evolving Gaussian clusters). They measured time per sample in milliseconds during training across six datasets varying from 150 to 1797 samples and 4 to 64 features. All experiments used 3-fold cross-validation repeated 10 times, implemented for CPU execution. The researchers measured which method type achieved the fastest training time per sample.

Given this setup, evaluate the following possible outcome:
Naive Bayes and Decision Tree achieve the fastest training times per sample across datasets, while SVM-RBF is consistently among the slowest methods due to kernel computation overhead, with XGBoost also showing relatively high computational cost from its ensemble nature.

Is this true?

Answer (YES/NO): NO